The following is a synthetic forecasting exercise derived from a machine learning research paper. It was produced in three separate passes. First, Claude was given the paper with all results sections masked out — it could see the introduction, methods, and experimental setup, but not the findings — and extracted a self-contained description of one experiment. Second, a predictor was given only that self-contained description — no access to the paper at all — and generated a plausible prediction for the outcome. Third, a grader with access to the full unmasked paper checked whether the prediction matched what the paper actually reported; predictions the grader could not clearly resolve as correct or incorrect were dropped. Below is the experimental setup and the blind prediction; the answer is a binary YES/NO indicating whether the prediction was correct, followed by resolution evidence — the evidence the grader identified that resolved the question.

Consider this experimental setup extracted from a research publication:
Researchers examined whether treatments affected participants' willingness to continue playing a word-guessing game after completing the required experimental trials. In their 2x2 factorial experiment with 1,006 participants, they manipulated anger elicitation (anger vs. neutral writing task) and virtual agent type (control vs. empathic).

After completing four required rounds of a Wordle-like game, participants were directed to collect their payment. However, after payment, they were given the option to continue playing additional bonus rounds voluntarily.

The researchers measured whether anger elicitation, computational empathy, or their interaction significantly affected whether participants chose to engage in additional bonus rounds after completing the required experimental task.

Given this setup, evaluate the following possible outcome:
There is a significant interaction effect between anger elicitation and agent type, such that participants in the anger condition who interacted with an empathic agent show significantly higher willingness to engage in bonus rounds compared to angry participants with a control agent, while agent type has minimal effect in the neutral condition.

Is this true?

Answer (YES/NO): NO